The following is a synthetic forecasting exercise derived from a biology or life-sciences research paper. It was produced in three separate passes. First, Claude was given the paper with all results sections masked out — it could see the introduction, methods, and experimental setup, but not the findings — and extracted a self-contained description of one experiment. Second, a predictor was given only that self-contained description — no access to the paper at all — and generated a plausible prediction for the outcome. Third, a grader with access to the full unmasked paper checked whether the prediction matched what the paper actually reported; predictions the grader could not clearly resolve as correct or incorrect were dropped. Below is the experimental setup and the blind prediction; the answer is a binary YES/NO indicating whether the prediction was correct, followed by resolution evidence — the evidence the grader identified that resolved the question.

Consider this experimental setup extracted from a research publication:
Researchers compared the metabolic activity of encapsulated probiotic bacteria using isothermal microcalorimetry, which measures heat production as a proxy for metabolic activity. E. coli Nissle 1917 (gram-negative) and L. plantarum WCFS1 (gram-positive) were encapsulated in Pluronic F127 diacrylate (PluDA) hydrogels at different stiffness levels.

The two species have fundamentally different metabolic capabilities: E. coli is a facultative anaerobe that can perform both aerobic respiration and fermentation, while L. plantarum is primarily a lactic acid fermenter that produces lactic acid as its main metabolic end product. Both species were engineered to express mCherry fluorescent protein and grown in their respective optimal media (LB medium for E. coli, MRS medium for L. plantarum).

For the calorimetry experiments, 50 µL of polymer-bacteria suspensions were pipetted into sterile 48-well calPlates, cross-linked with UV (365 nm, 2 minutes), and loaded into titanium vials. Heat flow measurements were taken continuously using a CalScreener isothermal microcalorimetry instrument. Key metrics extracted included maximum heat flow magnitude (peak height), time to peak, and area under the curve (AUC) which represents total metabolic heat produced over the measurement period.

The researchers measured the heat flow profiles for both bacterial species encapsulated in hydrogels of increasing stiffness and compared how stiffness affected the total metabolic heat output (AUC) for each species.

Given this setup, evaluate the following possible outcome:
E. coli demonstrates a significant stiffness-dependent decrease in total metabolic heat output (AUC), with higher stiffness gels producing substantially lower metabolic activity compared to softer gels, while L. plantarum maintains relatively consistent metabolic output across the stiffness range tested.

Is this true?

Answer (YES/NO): YES